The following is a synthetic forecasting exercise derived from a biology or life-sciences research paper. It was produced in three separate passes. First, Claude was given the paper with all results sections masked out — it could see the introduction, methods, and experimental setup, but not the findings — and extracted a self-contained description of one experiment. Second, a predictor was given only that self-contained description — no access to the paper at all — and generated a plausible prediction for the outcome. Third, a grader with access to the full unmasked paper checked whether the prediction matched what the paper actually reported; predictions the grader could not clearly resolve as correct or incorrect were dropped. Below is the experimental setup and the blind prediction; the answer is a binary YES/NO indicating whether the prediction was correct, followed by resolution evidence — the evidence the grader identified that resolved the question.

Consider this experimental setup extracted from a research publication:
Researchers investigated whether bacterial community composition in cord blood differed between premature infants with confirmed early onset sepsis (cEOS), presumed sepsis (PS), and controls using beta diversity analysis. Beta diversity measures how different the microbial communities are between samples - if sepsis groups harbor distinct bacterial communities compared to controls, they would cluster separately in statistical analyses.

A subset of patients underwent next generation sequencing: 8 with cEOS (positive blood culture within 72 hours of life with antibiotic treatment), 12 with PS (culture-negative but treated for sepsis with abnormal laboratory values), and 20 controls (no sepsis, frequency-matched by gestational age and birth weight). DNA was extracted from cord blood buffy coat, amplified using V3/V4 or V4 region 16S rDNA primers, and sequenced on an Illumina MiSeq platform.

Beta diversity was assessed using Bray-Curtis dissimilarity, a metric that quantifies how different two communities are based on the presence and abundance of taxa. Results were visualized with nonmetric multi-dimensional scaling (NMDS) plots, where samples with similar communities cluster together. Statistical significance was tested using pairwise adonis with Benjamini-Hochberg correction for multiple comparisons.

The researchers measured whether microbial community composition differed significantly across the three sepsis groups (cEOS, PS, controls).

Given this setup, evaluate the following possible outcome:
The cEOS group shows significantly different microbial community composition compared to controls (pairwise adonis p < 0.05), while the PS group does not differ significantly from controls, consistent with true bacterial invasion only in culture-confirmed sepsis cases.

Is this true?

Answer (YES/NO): YES